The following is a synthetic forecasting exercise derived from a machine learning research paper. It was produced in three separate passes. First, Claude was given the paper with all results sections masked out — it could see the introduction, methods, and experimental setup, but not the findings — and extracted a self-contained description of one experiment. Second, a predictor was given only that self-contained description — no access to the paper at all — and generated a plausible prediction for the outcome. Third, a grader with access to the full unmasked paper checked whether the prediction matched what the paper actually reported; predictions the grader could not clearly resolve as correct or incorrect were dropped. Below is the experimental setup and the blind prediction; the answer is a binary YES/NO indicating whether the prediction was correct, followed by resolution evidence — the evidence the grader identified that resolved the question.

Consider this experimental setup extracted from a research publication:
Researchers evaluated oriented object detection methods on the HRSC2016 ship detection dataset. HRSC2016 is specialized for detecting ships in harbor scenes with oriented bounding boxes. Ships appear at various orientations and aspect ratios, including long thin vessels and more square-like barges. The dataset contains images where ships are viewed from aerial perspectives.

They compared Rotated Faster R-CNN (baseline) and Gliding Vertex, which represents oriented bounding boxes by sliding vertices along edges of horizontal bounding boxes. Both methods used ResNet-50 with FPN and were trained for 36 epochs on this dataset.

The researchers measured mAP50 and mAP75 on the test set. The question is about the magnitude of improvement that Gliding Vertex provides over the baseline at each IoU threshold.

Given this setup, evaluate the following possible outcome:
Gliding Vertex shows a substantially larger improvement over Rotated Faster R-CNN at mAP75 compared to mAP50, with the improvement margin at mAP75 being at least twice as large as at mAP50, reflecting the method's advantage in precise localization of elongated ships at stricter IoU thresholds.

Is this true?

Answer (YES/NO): YES